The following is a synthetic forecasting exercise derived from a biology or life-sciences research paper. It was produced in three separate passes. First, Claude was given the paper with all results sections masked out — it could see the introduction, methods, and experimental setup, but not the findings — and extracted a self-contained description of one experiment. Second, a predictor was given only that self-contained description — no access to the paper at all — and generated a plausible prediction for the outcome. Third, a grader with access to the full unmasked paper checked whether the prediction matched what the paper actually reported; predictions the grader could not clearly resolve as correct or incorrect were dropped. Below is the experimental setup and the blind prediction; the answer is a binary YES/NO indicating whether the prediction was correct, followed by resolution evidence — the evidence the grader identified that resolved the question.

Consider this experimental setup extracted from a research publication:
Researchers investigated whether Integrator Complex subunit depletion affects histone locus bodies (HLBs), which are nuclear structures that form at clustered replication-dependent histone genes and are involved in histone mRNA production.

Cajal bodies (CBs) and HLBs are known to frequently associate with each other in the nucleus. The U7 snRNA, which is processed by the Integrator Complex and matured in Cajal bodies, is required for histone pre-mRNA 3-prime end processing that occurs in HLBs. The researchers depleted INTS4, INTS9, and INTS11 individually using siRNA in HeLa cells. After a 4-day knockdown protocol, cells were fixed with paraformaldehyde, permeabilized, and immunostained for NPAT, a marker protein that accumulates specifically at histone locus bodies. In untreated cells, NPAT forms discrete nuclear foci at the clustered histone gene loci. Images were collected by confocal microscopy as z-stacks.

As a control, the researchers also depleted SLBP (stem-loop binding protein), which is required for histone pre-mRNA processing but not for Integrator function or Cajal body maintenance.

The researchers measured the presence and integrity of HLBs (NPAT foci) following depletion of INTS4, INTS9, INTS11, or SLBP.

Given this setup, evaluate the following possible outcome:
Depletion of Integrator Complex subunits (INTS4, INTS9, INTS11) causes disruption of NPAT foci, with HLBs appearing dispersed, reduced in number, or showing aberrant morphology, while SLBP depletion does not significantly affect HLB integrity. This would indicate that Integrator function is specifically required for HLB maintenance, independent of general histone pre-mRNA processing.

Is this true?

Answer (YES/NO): YES